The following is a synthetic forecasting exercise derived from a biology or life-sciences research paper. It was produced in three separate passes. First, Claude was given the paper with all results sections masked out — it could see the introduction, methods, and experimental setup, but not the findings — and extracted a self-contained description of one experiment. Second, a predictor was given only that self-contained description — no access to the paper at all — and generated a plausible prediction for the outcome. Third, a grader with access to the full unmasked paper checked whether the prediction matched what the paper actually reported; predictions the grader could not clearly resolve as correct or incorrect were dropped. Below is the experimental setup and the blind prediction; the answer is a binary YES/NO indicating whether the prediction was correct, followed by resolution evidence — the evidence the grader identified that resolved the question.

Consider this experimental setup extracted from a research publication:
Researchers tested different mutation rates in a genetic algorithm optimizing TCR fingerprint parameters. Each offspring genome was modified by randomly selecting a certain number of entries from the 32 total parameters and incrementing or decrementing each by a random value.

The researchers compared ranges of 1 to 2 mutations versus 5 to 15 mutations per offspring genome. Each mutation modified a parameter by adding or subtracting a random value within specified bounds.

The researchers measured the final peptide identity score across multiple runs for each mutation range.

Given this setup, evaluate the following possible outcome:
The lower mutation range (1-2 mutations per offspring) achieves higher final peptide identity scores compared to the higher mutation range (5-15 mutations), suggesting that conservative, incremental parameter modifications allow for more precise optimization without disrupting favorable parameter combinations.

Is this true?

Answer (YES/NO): YES